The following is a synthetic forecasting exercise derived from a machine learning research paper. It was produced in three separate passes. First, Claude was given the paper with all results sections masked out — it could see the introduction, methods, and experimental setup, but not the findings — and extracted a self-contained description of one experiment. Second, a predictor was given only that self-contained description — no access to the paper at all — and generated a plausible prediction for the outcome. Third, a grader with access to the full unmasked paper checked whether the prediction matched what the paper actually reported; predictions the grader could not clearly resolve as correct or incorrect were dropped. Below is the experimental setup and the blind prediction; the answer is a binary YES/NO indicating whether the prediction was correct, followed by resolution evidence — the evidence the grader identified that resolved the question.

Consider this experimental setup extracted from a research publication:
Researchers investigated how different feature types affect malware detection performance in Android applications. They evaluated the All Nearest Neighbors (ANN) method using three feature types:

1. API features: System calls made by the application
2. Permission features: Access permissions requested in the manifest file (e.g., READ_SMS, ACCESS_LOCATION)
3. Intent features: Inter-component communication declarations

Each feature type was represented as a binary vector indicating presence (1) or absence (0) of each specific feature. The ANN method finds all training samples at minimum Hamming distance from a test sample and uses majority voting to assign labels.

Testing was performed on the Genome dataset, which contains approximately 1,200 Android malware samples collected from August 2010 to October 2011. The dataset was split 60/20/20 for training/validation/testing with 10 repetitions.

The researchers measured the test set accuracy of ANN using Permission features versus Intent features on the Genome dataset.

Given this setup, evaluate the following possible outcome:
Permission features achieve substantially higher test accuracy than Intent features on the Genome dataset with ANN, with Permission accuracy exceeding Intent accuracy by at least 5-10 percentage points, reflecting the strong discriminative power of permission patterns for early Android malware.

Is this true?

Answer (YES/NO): NO